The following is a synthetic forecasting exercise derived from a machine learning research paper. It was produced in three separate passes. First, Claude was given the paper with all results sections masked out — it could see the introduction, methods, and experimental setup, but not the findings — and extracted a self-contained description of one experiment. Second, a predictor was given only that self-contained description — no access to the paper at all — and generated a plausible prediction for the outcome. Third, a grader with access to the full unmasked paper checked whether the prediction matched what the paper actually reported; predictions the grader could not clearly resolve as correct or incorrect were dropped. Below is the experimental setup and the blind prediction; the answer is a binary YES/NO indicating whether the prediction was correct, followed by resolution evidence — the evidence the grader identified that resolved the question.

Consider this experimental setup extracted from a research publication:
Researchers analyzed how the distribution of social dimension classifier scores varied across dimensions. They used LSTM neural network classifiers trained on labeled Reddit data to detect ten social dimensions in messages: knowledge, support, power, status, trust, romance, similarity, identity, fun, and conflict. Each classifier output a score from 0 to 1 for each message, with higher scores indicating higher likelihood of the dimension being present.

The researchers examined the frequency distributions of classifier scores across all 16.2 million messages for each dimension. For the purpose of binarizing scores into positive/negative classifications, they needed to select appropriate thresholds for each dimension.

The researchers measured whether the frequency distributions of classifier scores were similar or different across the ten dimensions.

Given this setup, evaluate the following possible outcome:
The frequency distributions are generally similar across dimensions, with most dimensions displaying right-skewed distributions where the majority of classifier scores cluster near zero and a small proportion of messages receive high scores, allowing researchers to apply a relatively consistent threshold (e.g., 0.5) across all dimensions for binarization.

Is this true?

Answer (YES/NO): NO